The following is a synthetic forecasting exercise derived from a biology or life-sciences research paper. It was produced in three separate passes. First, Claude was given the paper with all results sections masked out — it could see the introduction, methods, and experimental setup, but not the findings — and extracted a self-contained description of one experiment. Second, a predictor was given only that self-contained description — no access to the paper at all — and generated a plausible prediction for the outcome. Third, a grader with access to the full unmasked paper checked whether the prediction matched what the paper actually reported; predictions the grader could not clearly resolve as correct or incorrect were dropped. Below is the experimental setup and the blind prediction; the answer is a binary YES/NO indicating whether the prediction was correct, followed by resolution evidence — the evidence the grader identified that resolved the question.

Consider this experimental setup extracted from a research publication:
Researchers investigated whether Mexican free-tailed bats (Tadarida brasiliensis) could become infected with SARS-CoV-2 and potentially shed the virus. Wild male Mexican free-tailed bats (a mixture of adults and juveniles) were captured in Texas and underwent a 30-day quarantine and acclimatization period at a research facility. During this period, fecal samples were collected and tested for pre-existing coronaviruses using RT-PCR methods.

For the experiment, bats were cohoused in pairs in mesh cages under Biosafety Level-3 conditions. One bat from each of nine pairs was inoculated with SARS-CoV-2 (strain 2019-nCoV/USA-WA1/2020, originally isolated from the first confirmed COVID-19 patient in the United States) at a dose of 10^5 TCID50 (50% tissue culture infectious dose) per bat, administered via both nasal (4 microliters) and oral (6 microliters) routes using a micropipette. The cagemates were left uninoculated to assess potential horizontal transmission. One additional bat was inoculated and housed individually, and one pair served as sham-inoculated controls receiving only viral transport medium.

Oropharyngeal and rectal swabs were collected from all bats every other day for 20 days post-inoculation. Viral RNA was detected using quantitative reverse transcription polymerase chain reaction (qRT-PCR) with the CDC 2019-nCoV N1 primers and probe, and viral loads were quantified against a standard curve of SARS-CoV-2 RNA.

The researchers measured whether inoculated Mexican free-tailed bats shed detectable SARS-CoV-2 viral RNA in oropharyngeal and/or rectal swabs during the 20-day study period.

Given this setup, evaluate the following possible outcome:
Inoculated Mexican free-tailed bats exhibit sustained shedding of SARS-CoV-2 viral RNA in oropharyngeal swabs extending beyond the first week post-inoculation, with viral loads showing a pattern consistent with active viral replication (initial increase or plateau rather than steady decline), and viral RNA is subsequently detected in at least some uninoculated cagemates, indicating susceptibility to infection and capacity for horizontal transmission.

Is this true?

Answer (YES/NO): NO